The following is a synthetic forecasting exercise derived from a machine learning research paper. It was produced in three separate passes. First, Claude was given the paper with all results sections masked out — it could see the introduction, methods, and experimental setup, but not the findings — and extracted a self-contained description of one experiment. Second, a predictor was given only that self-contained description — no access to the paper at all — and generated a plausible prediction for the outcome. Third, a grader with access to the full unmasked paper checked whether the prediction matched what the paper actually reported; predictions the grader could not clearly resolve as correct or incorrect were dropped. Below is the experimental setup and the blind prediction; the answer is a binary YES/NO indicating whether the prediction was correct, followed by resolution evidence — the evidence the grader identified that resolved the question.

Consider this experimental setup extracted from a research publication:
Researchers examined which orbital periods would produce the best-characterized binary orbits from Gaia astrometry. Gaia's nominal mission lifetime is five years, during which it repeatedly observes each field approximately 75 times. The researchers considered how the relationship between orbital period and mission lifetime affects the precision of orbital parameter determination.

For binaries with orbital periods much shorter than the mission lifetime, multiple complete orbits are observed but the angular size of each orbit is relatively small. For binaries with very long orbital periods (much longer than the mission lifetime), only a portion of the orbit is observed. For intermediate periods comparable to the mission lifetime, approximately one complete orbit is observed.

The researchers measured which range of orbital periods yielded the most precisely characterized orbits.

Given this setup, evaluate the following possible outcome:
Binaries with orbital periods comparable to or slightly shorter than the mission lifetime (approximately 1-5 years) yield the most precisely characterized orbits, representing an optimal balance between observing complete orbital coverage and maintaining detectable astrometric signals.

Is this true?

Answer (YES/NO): YES